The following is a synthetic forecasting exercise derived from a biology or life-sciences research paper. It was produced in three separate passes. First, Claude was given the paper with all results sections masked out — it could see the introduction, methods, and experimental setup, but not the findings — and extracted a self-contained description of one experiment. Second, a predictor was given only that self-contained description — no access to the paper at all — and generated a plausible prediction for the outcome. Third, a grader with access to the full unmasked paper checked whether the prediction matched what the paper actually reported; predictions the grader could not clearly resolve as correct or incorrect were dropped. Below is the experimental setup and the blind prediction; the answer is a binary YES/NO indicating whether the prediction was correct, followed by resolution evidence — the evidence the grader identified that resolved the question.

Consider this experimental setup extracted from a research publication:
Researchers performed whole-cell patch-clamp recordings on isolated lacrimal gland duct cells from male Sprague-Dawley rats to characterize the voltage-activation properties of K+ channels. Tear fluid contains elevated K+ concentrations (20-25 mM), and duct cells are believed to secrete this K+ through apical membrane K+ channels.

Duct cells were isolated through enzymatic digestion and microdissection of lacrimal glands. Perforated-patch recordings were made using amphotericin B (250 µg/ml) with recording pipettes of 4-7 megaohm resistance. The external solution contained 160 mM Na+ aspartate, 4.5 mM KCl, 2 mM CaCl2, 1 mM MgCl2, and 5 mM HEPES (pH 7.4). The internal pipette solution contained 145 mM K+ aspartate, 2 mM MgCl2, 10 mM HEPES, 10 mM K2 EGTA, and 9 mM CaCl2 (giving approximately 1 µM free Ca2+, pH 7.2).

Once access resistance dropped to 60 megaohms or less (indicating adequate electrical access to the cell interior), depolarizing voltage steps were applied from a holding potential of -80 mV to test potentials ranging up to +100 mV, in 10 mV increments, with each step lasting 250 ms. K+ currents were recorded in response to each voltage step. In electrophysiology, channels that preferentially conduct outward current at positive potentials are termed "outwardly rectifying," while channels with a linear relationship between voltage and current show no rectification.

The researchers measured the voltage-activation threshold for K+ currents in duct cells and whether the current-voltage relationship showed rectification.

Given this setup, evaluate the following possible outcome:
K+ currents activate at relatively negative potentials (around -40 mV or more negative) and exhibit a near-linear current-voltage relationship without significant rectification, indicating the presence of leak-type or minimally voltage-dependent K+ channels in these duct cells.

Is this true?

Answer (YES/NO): NO